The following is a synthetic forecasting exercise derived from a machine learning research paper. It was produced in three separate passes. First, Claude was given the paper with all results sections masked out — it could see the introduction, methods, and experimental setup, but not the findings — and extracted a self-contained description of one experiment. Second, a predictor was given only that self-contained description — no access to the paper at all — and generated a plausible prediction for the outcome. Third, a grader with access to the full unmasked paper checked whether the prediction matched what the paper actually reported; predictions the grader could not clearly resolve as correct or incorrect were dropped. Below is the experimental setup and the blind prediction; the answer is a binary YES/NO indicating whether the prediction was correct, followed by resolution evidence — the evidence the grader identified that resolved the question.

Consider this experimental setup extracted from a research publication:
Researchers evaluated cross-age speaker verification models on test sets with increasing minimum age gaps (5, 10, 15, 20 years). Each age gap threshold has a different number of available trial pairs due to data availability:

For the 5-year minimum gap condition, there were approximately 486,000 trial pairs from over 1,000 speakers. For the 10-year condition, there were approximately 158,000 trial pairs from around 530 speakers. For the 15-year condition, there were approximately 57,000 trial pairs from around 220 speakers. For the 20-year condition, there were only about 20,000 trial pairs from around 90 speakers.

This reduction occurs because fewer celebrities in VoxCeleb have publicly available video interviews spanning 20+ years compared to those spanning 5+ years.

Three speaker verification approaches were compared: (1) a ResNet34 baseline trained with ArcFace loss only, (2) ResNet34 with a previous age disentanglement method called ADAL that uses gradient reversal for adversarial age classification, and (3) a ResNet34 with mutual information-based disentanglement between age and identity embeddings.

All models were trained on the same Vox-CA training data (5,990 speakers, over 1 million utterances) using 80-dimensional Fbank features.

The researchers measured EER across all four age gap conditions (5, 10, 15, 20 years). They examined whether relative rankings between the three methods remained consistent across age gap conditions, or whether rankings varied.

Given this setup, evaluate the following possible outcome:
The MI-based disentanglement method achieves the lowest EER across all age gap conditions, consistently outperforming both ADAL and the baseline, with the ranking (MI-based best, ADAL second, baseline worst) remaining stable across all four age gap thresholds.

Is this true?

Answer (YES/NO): NO